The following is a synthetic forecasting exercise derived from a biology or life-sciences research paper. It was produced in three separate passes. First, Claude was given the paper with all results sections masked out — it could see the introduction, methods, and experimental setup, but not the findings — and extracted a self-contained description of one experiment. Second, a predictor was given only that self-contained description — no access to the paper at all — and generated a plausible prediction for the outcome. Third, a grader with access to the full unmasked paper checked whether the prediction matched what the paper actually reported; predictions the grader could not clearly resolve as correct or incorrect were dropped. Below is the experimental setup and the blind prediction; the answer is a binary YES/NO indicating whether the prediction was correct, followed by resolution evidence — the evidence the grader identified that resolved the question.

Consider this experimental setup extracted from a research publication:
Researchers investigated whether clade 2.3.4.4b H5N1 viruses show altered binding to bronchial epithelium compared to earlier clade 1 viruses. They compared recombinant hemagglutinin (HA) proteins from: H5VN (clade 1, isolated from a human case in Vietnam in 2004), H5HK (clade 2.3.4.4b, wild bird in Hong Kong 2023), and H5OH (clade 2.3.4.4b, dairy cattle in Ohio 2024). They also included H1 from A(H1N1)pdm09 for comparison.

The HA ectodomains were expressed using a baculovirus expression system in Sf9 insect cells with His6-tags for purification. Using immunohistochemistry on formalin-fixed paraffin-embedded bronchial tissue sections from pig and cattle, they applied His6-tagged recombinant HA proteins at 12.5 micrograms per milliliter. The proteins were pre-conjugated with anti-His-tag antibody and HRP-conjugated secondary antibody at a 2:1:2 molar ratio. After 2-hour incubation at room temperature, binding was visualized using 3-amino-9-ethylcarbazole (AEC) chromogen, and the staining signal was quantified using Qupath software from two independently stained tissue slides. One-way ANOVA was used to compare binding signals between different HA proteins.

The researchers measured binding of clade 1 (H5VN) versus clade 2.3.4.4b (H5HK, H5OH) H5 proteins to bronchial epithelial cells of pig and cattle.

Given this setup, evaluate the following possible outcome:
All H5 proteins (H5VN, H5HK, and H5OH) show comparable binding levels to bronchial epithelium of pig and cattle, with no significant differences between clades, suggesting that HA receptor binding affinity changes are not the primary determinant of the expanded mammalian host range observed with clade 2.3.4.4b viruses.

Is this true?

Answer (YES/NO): NO